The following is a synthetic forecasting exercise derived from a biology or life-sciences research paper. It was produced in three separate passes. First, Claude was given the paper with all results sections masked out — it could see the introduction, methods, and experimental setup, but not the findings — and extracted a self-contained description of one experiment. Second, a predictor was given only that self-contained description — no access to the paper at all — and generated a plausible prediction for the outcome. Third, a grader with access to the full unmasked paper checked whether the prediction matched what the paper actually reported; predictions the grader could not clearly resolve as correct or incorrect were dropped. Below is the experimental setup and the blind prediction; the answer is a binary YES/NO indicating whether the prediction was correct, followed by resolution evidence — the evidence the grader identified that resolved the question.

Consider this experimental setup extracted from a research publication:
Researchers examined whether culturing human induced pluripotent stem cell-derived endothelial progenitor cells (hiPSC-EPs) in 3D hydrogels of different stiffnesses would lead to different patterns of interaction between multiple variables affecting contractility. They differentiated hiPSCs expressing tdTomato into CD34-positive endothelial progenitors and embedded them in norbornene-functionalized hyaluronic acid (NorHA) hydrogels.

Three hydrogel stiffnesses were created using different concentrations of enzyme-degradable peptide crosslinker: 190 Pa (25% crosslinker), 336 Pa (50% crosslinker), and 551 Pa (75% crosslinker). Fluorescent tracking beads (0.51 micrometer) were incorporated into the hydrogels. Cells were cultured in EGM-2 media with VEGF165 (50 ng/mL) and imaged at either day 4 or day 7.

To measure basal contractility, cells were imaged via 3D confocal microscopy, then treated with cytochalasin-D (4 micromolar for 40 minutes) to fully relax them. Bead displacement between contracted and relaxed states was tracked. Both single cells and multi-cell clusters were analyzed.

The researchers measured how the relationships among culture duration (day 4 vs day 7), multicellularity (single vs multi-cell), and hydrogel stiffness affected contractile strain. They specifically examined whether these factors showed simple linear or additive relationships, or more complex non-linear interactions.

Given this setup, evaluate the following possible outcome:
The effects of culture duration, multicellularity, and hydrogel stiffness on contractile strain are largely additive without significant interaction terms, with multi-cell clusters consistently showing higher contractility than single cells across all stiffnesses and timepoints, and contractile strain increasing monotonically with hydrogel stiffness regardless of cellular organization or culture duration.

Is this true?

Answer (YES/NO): NO